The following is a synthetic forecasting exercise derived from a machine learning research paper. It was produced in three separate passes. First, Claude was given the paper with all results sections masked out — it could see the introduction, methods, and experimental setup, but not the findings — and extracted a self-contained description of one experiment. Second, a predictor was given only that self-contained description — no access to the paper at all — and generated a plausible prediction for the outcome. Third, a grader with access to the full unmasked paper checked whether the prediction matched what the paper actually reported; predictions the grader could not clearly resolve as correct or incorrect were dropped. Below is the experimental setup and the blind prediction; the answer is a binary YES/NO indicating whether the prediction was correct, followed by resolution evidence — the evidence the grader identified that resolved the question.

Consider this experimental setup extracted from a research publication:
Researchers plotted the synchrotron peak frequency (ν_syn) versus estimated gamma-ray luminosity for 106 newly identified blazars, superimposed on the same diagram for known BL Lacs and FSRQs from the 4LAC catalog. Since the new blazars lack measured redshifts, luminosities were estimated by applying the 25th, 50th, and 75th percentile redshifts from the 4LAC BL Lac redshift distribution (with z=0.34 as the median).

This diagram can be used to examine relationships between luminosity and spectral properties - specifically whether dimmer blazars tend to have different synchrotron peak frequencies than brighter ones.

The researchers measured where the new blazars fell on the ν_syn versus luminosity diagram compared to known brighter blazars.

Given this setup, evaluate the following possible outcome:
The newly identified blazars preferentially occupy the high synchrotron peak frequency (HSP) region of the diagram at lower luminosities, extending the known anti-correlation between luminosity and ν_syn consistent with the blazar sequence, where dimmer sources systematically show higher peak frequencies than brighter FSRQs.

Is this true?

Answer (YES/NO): YES